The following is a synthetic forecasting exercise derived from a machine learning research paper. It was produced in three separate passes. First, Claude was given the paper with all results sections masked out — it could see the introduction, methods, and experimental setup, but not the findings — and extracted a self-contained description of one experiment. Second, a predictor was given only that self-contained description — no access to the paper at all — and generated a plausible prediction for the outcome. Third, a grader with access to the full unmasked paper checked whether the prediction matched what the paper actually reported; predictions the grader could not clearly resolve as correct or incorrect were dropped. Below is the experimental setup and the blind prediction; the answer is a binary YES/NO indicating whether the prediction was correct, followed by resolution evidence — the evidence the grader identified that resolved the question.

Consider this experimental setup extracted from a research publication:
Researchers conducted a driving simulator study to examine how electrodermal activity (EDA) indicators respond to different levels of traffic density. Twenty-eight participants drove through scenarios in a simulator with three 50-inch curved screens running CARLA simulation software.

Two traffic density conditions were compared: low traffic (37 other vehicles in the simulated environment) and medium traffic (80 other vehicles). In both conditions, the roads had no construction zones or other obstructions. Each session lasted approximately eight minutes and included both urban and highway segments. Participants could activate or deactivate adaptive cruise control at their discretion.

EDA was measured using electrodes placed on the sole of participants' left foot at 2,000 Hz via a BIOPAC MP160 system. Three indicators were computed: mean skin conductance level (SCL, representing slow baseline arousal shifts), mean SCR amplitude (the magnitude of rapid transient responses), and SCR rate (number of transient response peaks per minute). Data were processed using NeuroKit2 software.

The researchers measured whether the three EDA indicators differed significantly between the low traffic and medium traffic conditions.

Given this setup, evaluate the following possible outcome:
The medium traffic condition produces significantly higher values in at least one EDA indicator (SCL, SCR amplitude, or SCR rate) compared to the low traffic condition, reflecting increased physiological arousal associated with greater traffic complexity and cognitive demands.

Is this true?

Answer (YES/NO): NO